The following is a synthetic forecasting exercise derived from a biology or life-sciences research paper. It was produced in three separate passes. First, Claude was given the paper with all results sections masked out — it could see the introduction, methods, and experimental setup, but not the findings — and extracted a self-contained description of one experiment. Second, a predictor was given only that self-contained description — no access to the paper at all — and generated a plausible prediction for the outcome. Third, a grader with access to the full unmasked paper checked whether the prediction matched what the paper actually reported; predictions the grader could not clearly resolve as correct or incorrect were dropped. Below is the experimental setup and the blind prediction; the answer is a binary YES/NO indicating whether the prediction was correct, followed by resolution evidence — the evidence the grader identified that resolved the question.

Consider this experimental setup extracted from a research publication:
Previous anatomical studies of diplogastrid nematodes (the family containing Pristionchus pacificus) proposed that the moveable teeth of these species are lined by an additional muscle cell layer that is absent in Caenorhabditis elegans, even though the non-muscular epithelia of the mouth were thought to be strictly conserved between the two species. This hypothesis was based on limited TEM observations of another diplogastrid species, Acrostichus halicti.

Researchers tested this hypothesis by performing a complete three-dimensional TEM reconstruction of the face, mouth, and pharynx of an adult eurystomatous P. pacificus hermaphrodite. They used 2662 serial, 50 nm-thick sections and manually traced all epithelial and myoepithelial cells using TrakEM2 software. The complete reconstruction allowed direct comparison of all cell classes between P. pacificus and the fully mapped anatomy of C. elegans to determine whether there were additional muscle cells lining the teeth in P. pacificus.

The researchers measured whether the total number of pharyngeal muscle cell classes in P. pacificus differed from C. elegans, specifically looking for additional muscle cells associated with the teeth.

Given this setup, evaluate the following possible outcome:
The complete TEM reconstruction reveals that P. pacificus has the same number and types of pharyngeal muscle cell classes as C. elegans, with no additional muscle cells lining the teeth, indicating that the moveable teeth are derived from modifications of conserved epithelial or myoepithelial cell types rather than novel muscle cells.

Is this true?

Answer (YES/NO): YES